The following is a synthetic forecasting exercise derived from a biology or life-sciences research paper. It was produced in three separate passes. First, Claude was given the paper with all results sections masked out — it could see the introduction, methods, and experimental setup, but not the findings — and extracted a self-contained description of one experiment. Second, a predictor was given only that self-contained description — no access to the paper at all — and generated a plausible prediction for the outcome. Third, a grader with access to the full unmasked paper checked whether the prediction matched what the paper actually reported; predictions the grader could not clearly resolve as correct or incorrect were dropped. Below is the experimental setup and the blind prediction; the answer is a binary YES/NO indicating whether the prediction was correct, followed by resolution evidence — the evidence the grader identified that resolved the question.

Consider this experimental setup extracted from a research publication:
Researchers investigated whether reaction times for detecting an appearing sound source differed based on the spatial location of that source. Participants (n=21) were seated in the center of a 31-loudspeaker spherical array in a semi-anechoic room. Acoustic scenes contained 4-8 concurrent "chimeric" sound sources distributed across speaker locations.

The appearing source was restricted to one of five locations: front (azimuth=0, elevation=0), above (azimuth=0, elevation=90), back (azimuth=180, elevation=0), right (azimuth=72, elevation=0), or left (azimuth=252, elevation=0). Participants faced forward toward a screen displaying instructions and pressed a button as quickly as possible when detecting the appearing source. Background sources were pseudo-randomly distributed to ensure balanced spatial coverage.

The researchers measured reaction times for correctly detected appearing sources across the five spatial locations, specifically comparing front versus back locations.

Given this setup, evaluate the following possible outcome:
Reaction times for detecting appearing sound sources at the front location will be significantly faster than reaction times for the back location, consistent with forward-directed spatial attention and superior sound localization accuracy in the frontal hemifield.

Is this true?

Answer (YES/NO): YES